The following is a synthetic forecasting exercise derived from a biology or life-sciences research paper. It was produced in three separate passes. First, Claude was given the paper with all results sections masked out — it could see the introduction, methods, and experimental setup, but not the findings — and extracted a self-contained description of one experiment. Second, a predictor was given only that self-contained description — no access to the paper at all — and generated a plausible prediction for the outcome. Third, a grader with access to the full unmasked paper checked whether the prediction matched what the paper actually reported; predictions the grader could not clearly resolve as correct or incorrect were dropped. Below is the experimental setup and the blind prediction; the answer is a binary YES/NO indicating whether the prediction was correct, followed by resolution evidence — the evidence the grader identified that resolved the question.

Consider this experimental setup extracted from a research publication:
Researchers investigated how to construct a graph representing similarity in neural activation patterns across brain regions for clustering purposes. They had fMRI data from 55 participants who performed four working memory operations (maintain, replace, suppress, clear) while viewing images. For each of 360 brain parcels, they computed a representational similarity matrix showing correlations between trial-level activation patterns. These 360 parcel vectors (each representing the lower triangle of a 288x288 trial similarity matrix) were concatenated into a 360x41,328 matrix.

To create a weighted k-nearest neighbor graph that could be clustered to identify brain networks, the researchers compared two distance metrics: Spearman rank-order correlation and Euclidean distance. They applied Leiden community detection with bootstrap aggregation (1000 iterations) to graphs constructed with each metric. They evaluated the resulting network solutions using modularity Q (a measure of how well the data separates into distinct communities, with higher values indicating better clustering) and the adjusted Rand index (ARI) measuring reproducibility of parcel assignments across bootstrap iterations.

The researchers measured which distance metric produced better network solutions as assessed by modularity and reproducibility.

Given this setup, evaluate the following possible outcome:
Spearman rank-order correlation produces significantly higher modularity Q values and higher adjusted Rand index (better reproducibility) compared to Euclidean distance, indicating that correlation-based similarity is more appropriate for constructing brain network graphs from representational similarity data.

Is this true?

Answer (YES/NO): YES